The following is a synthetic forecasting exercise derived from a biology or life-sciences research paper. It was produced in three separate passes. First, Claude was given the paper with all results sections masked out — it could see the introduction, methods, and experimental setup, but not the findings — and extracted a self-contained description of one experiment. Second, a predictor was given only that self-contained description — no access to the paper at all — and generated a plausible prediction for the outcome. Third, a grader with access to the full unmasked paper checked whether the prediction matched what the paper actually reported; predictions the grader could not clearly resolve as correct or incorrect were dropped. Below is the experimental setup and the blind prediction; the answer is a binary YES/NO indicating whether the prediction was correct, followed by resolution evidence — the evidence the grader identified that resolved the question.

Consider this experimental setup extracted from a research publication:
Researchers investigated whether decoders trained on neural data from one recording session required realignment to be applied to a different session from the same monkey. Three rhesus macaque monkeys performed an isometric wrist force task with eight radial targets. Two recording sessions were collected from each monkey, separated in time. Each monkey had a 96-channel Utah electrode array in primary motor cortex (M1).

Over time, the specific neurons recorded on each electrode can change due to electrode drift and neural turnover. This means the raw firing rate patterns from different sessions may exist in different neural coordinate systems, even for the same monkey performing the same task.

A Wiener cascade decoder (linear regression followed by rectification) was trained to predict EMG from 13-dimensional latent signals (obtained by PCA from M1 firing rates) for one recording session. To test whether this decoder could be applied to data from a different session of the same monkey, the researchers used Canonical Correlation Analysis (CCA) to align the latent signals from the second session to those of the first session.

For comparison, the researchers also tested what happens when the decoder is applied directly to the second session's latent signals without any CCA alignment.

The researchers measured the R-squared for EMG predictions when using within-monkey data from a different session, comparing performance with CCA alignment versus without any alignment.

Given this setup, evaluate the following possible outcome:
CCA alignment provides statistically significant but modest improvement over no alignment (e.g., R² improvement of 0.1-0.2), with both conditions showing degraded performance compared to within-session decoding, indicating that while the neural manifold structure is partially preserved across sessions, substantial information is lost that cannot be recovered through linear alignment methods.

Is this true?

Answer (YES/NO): NO